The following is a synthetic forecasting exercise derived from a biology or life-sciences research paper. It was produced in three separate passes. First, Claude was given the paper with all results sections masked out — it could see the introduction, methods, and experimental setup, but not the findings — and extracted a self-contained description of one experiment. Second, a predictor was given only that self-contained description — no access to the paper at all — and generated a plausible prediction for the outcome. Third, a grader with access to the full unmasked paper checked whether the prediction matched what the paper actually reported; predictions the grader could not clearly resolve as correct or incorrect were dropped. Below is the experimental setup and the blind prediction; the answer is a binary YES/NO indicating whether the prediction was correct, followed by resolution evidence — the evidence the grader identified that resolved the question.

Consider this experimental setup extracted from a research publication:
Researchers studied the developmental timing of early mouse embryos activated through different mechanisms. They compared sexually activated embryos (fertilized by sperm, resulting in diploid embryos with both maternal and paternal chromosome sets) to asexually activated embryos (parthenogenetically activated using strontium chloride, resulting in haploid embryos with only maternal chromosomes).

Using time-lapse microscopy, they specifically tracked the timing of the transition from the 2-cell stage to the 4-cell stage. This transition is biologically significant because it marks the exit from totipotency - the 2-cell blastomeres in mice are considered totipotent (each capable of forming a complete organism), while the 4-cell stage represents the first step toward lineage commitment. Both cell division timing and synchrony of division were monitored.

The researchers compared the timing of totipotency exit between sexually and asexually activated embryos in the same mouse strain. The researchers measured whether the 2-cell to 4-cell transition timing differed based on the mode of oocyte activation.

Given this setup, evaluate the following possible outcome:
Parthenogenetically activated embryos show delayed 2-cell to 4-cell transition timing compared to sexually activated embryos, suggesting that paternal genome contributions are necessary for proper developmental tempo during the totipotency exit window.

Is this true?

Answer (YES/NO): NO